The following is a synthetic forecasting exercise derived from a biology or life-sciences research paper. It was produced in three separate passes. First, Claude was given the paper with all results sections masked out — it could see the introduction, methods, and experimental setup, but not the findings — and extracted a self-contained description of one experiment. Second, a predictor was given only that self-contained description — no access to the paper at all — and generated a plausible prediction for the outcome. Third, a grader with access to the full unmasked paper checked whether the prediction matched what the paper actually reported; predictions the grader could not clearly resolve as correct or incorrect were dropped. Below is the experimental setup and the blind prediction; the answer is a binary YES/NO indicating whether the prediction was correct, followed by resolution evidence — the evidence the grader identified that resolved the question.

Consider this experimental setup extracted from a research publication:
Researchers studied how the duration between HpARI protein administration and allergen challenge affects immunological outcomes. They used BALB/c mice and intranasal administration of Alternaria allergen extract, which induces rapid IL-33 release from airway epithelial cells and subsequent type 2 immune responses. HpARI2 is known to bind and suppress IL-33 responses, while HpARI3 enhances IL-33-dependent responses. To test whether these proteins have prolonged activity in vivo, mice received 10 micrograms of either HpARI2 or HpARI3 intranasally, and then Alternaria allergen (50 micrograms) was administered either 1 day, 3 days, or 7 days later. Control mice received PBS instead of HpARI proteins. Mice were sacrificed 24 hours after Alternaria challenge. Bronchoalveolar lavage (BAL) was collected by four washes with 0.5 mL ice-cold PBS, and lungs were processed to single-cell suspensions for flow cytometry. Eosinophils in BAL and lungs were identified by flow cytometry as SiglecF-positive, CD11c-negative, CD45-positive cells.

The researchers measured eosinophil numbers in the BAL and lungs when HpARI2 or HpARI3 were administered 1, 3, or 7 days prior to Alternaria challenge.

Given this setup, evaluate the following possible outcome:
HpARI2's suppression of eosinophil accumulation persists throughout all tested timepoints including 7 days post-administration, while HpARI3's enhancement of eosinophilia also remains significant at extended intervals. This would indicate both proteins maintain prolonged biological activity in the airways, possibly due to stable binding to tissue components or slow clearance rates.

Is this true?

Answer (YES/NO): NO